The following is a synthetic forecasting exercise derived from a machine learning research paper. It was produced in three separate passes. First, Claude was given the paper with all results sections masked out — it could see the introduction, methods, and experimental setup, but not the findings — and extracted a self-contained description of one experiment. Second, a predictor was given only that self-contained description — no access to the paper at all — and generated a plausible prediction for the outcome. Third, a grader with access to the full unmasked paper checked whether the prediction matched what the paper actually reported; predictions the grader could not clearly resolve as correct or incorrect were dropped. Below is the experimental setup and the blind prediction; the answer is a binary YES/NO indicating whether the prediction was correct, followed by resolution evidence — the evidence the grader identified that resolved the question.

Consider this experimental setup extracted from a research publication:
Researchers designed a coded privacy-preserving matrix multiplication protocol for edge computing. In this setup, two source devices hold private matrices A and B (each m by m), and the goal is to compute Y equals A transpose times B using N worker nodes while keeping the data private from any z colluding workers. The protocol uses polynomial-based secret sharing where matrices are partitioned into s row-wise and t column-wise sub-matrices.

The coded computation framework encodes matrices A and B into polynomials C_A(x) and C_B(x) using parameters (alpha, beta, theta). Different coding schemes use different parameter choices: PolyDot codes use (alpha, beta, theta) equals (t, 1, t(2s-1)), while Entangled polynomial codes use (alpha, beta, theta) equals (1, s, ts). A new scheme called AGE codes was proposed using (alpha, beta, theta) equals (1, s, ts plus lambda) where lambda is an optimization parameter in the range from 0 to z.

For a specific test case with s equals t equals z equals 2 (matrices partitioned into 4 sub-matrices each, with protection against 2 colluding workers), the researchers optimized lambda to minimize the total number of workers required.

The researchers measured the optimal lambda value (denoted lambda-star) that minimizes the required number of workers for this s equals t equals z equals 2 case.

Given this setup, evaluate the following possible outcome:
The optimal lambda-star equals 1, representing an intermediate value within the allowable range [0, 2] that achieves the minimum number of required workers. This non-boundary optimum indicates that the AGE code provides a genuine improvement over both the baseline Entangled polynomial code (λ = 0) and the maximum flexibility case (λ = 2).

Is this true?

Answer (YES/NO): NO